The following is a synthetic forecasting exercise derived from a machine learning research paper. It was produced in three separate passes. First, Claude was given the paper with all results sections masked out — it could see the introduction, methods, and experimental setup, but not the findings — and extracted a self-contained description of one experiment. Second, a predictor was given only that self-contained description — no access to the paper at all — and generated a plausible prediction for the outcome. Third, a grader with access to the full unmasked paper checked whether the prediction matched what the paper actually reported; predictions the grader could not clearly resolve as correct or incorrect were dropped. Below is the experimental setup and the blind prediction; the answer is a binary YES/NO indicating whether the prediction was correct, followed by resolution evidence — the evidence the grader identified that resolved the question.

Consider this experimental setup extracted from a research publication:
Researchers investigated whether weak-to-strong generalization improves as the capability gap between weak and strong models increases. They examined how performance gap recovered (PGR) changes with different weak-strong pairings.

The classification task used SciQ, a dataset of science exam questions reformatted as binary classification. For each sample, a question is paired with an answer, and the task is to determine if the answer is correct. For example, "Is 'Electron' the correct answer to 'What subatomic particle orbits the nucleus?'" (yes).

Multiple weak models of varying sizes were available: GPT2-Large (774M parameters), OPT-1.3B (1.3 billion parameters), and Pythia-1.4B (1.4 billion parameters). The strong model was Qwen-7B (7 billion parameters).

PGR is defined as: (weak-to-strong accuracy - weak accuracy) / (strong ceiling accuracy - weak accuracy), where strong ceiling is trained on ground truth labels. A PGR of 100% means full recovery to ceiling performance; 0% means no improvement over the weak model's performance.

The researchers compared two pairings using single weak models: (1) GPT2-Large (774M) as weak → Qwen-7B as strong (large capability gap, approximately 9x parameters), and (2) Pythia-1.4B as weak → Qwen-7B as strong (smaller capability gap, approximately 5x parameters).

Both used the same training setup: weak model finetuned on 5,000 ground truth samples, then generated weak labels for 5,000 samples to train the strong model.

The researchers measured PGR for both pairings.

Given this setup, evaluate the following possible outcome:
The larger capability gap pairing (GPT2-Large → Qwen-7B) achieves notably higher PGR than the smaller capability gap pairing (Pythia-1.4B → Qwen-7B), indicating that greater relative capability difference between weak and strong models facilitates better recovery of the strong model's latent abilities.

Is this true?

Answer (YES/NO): YES